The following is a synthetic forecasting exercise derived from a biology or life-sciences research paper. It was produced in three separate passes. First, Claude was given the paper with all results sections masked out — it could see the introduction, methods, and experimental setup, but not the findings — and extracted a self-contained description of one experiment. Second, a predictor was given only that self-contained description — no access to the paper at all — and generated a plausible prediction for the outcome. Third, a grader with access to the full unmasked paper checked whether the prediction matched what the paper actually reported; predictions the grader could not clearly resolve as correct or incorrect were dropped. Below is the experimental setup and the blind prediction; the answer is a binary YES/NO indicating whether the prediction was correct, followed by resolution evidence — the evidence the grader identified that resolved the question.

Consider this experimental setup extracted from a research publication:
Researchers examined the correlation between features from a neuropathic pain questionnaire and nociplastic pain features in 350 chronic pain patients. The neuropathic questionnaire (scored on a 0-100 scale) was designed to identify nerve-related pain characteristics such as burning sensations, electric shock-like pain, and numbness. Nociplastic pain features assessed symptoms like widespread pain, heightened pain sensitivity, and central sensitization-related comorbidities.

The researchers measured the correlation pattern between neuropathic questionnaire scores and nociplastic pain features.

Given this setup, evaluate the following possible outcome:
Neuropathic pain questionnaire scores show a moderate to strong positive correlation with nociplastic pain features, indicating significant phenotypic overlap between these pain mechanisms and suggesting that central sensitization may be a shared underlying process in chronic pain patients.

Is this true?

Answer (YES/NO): NO